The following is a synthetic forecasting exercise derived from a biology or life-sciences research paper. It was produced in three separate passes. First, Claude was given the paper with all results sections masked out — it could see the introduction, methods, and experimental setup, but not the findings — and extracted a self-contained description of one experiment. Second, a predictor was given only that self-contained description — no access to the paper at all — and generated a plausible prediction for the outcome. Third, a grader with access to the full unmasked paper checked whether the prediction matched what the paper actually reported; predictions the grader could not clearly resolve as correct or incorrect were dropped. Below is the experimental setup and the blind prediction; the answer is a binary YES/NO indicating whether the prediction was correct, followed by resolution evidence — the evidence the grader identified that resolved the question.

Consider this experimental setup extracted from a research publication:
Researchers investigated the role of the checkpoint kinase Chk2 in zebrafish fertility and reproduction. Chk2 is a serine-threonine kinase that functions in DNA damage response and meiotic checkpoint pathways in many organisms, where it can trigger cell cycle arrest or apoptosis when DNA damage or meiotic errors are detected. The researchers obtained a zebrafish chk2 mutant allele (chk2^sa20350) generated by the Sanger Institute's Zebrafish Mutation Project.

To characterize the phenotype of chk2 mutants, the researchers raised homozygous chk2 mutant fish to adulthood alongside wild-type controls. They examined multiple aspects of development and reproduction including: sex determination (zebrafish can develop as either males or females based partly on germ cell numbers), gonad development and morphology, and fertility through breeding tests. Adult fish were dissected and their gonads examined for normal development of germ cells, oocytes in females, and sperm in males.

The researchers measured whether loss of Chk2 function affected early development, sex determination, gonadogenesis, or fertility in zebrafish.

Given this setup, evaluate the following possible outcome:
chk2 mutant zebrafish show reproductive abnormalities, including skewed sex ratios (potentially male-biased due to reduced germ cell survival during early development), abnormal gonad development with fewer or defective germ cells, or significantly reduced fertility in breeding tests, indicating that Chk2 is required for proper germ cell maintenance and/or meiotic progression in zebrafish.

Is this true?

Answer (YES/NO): NO